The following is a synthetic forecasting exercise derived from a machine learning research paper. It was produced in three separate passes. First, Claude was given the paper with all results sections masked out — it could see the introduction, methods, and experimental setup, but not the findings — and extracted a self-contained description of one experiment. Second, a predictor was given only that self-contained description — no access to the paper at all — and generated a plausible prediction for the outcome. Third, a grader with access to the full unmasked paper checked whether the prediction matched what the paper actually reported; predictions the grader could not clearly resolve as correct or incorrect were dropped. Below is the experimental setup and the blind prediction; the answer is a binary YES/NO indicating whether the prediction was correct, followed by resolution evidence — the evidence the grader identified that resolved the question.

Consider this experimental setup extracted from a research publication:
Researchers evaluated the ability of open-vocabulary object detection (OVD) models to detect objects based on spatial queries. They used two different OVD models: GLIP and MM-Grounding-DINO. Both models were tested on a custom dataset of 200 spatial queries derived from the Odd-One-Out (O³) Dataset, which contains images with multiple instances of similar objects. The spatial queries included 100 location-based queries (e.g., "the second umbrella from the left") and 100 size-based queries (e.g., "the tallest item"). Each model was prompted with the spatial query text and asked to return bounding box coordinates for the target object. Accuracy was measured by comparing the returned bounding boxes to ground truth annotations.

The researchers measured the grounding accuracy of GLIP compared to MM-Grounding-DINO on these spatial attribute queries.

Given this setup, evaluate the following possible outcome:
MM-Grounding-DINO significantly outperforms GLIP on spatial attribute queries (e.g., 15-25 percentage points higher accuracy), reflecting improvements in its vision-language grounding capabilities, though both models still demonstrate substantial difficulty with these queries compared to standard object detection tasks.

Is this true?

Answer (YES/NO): NO